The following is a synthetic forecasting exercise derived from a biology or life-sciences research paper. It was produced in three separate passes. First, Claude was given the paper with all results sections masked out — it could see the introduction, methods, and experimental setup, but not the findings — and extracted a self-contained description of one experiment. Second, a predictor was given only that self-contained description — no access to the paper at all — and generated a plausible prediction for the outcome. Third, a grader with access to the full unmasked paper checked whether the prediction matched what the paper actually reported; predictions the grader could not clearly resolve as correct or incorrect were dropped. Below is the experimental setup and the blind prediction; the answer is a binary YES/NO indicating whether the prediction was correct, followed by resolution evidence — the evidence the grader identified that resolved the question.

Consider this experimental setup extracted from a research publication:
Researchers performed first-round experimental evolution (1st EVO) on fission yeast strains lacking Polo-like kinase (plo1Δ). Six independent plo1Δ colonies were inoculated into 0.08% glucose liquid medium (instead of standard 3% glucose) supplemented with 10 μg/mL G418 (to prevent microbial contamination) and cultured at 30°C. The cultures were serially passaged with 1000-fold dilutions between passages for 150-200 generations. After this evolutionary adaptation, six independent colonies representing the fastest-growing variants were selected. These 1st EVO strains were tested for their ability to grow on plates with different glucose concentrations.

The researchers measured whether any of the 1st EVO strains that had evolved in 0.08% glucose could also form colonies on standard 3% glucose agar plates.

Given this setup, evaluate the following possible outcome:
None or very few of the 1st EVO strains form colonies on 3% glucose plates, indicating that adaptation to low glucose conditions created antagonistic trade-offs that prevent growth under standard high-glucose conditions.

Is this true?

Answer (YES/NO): NO